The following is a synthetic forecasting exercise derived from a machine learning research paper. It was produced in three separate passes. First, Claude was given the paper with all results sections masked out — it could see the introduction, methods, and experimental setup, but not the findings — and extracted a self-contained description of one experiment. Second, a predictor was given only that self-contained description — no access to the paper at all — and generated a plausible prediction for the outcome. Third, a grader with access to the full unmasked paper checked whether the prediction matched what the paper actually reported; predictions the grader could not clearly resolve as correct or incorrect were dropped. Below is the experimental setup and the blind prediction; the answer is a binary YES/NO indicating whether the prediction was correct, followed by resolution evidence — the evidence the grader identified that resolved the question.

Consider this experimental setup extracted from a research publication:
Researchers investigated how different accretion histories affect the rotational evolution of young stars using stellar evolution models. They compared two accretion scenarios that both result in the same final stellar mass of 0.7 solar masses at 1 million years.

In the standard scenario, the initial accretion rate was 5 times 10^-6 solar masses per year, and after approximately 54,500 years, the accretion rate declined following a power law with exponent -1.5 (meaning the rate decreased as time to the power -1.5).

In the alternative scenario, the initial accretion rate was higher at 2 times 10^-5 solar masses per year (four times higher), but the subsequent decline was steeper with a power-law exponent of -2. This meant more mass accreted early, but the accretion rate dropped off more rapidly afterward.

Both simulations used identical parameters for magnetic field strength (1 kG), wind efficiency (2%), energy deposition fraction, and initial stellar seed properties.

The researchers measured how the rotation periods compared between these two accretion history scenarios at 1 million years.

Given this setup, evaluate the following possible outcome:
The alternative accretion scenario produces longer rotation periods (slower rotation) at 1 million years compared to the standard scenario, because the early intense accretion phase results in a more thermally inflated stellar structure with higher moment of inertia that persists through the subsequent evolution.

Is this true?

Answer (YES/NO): YES